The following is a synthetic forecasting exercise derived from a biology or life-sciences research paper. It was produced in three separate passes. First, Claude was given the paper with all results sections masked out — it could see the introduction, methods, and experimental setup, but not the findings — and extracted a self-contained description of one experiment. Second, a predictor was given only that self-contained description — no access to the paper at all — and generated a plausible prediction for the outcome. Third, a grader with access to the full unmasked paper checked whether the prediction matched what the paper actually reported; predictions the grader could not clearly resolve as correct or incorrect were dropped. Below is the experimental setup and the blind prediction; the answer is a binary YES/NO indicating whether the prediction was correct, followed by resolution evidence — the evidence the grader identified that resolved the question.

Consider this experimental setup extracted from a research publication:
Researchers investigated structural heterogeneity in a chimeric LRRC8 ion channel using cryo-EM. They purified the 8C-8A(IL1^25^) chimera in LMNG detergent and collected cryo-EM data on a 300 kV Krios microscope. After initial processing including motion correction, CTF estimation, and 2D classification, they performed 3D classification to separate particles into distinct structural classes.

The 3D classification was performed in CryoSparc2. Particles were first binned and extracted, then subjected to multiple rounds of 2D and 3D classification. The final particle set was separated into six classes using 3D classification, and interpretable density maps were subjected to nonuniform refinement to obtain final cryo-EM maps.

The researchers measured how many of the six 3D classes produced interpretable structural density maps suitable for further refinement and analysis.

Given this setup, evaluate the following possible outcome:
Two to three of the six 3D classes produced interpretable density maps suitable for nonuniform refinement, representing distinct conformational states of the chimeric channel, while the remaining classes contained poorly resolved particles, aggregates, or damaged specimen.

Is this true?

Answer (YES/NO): NO